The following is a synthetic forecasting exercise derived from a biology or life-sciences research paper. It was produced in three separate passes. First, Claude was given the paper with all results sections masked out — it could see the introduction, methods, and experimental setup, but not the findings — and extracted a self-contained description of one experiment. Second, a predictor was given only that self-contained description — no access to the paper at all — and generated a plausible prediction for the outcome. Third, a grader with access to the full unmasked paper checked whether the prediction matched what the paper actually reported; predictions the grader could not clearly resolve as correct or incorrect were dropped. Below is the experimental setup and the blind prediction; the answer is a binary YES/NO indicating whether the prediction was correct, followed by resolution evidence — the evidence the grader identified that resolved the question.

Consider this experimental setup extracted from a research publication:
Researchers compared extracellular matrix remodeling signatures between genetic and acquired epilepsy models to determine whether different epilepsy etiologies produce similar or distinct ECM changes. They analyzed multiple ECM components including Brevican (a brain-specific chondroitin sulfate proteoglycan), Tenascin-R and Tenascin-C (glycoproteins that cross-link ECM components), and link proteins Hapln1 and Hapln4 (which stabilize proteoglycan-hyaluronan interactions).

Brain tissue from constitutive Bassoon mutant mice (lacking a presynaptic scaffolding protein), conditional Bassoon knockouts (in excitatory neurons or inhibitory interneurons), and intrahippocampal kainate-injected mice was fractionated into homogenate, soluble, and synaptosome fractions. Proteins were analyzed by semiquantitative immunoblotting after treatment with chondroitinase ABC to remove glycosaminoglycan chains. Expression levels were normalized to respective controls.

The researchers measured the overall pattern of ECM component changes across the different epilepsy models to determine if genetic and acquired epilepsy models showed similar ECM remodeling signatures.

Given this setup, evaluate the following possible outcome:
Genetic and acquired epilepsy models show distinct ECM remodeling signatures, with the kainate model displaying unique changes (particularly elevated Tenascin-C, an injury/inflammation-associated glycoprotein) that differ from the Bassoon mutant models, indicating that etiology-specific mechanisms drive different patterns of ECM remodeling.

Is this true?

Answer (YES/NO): NO